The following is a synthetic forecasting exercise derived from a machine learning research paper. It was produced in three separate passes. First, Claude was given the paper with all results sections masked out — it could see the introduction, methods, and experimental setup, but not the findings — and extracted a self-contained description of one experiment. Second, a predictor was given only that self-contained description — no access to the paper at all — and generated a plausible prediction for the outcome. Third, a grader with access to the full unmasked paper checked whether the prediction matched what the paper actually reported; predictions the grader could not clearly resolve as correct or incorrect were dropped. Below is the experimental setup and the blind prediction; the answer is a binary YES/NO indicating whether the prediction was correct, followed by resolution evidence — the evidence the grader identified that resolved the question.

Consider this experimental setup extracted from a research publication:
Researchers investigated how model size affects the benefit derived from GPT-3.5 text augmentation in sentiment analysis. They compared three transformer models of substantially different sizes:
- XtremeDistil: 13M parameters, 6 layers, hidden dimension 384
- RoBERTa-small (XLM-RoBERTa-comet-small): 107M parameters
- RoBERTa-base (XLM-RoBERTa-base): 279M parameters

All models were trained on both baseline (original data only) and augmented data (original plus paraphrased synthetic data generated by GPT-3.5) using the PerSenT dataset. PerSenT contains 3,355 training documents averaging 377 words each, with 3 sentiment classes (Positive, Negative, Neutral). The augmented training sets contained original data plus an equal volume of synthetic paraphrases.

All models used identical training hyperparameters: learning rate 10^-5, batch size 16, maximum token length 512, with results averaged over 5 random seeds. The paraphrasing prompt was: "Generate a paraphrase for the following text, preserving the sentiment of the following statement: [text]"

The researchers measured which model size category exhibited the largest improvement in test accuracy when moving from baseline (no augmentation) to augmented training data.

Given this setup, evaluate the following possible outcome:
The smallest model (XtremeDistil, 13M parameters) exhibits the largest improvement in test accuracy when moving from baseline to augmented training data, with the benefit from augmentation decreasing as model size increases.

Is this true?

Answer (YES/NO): NO